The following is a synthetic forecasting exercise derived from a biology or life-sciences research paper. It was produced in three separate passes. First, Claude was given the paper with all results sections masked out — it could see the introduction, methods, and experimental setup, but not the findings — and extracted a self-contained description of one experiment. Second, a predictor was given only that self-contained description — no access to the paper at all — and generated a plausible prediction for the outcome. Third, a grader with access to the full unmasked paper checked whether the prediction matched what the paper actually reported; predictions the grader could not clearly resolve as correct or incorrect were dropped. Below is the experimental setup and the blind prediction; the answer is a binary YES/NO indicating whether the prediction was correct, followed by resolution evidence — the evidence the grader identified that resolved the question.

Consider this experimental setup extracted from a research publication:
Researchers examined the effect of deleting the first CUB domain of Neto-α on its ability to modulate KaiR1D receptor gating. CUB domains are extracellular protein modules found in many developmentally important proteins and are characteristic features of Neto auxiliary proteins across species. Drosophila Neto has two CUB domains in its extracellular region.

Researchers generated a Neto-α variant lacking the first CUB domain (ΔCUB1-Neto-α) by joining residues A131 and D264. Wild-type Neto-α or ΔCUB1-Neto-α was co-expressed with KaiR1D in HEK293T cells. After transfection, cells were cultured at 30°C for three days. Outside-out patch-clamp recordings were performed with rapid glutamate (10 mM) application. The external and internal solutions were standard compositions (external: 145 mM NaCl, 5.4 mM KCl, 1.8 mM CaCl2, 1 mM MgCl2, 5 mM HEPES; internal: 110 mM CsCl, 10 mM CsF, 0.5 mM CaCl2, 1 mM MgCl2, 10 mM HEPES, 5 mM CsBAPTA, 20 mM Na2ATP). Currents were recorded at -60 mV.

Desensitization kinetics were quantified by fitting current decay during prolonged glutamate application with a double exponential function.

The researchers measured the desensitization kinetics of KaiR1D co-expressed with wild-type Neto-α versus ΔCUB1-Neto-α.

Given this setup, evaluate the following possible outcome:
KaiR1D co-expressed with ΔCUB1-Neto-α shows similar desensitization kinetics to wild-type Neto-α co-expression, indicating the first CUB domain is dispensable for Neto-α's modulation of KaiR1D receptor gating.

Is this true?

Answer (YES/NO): NO